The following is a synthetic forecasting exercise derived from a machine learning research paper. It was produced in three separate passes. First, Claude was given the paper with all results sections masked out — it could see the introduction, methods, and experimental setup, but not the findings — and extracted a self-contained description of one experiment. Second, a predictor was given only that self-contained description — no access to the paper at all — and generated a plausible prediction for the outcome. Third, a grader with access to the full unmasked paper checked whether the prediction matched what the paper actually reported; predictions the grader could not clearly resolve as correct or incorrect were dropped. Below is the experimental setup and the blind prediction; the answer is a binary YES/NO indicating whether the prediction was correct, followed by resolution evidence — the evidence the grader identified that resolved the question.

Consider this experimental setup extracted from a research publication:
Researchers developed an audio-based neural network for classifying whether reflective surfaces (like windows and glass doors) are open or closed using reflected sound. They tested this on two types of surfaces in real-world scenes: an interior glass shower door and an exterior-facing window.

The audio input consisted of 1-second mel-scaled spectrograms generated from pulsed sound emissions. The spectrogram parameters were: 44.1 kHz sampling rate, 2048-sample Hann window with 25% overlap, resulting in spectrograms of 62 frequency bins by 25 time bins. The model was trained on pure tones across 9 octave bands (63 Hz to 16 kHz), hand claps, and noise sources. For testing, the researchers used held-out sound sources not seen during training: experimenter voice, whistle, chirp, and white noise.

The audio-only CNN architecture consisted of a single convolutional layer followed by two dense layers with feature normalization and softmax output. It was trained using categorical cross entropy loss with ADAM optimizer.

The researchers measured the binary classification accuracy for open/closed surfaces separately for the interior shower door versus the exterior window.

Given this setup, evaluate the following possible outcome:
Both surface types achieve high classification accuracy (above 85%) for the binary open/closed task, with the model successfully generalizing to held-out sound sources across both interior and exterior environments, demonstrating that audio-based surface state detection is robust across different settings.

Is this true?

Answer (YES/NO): NO